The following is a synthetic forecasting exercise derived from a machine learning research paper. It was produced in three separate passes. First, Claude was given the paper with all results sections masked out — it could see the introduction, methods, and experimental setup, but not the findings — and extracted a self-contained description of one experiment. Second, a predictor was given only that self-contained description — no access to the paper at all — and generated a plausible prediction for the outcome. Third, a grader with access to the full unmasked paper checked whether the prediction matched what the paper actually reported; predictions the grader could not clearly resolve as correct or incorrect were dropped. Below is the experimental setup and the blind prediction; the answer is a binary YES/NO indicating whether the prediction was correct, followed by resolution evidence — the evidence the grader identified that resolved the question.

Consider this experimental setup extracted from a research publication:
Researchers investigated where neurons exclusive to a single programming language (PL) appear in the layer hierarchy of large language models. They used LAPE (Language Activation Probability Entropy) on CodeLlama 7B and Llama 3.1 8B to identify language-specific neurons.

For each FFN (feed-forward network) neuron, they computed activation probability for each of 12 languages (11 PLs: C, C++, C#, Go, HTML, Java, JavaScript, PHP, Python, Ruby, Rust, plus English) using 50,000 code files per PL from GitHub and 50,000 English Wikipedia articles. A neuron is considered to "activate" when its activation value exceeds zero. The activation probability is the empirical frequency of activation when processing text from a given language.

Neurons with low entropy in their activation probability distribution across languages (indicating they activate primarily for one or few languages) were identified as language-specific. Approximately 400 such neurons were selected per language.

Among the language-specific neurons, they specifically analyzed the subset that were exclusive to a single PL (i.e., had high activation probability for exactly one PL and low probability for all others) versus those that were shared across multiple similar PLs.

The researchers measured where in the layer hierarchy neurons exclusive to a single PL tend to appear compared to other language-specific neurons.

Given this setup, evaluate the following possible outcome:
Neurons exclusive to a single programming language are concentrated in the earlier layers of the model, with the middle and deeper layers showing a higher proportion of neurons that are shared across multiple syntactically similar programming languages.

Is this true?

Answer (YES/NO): NO